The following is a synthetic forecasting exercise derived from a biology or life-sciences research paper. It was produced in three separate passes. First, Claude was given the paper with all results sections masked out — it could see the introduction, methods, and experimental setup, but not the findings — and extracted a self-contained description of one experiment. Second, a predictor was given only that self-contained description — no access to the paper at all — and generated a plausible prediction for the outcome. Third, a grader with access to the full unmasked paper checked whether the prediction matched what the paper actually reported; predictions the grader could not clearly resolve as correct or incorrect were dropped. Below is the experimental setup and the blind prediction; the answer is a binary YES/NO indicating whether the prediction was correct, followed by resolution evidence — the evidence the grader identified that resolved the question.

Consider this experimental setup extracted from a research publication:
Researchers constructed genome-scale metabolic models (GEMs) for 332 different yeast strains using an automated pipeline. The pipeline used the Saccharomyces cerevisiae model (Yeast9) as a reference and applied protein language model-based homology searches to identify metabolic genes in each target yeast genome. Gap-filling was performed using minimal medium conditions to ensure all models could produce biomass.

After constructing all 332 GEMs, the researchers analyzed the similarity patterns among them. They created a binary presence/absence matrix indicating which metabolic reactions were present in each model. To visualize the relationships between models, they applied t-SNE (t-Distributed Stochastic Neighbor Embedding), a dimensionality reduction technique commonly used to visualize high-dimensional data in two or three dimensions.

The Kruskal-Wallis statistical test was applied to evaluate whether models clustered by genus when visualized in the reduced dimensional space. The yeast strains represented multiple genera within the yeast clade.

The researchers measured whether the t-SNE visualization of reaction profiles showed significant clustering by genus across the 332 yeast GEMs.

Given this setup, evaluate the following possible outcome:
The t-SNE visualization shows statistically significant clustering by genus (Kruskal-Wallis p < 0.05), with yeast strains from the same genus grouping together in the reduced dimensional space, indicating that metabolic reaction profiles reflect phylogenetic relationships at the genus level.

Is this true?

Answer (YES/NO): YES